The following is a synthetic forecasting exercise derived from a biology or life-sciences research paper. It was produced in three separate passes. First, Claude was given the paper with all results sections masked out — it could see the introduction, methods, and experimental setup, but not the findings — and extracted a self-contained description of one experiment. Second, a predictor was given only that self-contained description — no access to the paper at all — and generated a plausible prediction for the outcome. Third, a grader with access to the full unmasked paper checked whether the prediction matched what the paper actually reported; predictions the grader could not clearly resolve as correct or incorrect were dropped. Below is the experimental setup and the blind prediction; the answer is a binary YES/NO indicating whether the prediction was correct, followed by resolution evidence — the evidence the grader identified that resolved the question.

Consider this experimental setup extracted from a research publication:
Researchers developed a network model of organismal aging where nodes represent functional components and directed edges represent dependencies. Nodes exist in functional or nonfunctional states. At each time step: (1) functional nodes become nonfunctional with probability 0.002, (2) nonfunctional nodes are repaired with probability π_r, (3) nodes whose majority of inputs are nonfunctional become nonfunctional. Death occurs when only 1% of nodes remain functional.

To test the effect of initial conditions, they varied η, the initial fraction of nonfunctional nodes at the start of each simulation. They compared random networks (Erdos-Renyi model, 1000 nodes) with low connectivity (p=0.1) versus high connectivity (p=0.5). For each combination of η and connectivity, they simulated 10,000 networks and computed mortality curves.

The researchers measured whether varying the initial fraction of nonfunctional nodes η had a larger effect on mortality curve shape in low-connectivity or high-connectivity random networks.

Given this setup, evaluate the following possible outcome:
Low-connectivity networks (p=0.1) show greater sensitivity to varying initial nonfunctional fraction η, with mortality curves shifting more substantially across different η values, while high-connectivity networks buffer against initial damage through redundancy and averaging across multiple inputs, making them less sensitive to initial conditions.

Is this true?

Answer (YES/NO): NO